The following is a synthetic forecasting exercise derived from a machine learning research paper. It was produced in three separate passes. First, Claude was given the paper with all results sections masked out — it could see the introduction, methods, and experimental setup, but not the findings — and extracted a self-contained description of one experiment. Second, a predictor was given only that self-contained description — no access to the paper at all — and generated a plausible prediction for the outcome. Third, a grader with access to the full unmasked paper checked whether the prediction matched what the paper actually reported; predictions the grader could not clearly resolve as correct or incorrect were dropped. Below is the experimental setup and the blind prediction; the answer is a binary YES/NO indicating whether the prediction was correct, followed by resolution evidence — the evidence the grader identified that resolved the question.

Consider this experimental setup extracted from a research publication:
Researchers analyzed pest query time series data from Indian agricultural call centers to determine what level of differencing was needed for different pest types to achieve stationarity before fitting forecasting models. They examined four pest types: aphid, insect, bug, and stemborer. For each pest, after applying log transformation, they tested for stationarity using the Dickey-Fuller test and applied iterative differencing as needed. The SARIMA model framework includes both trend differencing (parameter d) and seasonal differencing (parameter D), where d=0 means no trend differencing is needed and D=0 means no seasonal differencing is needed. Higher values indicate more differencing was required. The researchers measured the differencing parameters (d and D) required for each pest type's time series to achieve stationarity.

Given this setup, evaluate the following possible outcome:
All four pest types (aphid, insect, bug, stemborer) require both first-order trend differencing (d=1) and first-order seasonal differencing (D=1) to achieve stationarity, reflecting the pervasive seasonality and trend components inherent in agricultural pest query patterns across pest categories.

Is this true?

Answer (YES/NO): NO